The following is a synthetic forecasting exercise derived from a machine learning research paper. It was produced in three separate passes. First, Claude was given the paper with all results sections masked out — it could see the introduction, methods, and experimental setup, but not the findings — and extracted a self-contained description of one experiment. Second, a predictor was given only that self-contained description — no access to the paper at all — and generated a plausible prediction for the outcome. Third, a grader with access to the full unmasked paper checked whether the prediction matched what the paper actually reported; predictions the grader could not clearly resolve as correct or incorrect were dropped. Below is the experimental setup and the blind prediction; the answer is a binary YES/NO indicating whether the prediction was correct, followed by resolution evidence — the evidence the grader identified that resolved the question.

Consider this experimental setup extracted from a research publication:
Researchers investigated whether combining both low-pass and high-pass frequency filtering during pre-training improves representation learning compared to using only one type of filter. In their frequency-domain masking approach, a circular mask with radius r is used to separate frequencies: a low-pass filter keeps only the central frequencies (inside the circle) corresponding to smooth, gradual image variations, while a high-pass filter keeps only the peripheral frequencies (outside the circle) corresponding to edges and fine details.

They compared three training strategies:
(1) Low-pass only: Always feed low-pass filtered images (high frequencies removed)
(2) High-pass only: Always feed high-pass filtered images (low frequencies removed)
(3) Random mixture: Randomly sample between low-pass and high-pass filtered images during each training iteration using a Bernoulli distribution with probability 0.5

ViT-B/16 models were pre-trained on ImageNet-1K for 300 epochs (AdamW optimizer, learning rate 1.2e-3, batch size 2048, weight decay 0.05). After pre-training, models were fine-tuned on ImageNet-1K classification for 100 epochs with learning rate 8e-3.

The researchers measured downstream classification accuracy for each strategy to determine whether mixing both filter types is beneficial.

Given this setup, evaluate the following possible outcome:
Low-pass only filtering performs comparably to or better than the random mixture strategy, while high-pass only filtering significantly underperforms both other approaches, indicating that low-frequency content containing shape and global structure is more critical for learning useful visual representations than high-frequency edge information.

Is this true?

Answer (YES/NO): NO